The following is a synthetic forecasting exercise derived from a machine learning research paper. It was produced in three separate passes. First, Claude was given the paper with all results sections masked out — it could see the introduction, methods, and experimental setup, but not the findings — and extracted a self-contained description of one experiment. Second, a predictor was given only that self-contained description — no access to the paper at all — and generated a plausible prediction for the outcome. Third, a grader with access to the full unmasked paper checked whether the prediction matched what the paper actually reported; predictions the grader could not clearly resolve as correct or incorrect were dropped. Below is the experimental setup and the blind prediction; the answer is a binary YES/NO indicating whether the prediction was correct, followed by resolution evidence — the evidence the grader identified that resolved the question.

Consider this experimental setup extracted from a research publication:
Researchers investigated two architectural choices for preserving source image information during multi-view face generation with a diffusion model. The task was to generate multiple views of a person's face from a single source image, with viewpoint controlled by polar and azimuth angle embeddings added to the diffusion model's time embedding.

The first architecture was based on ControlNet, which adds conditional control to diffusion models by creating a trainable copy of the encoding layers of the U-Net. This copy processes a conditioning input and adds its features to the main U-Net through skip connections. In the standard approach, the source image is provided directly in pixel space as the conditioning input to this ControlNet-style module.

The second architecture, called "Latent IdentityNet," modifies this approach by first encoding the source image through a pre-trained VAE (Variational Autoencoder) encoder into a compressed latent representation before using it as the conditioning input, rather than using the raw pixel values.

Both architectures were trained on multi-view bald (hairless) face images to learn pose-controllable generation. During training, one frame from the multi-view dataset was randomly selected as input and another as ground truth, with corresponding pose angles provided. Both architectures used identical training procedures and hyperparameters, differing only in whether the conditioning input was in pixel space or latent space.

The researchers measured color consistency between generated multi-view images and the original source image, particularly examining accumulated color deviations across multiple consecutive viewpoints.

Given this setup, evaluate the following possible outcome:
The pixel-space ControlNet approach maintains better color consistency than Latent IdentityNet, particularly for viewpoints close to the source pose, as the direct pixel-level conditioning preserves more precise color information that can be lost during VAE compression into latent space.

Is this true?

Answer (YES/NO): NO